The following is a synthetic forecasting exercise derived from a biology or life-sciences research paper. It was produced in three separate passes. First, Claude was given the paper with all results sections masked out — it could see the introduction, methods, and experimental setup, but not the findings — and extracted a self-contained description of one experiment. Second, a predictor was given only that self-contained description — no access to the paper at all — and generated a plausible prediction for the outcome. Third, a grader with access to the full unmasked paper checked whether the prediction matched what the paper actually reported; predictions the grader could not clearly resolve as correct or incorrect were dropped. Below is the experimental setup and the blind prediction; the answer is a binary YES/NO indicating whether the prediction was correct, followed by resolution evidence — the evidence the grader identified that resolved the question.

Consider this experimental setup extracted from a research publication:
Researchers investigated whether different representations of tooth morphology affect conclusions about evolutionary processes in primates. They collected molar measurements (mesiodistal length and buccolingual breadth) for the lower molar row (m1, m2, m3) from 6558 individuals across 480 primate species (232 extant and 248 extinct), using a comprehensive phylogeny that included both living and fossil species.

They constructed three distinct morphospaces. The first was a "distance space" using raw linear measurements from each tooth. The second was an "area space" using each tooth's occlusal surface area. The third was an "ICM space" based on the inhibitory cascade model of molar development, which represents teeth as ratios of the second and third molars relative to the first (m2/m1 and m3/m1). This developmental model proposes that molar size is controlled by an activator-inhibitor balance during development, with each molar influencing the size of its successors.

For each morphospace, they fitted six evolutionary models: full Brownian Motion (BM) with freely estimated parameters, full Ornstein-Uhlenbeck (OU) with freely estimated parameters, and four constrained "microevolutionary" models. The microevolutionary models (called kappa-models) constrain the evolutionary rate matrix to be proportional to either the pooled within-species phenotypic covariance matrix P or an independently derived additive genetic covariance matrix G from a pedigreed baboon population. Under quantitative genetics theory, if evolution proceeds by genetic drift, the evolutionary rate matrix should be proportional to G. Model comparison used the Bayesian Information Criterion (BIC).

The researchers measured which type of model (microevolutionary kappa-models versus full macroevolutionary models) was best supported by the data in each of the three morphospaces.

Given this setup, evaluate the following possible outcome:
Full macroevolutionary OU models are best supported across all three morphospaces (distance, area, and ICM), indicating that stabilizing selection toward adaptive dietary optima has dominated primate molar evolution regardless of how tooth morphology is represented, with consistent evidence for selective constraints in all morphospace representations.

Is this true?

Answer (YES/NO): NO